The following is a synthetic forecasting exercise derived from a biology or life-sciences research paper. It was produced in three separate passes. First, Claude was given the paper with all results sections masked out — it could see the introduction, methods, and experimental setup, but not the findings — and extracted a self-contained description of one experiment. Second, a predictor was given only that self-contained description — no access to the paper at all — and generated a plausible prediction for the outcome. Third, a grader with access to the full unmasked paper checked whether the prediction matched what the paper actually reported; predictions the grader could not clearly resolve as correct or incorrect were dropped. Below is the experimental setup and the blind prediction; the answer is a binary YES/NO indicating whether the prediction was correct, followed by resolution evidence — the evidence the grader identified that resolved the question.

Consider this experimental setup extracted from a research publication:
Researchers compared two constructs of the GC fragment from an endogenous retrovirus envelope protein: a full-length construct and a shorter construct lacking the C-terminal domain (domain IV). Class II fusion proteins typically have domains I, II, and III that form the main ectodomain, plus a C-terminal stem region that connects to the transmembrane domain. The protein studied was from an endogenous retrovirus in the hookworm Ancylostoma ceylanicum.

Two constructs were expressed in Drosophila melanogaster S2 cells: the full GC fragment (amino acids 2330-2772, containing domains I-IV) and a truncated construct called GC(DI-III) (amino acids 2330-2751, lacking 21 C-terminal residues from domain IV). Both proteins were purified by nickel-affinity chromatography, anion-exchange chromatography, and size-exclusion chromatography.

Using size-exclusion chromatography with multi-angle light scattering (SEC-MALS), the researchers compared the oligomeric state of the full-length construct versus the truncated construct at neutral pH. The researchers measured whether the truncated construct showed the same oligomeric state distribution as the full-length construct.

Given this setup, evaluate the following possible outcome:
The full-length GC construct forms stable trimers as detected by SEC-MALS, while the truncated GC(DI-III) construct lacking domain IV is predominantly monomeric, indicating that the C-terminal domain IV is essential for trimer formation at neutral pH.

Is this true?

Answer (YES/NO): NO